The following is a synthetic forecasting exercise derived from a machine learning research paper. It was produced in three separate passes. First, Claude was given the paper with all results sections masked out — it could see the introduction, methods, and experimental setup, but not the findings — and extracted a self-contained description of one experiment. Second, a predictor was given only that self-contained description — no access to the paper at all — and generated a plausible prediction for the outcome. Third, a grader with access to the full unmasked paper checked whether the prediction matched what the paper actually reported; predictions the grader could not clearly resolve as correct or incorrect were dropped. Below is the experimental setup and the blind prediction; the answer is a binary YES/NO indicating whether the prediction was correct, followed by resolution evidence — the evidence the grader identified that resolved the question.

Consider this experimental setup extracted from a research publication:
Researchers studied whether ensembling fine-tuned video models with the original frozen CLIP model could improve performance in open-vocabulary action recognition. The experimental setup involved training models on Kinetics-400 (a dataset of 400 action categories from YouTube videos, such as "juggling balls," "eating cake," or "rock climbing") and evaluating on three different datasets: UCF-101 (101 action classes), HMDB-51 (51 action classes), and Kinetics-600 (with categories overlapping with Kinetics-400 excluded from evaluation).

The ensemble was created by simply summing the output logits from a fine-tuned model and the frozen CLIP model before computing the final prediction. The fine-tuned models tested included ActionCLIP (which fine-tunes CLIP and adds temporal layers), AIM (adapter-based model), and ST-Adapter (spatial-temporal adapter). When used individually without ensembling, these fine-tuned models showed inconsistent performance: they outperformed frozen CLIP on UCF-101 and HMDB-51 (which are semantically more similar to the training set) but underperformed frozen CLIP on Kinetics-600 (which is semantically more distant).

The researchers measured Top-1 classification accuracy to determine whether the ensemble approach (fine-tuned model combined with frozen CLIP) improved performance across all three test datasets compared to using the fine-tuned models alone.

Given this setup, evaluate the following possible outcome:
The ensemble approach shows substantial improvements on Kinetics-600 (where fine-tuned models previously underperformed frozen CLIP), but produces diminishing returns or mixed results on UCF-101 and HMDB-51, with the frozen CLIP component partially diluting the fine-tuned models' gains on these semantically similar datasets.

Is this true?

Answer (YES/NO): NO